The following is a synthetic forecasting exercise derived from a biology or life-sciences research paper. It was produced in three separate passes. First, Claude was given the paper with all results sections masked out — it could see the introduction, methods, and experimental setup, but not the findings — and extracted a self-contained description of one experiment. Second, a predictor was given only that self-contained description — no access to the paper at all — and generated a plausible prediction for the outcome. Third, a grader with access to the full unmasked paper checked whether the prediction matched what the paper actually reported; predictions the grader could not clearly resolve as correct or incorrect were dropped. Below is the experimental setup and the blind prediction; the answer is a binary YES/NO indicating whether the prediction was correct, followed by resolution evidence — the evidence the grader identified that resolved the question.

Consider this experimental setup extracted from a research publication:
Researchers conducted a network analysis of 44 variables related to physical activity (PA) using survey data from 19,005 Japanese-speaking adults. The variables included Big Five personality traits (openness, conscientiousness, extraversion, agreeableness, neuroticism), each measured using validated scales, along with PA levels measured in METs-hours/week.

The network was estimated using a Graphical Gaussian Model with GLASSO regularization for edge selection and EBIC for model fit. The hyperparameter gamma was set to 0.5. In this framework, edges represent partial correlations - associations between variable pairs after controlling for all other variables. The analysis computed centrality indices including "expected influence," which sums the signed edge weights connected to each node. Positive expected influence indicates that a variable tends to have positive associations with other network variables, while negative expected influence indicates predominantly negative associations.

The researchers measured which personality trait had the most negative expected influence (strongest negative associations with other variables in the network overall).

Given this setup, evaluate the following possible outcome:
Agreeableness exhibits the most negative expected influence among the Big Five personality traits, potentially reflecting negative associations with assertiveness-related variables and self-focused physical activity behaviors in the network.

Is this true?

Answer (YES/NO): NO